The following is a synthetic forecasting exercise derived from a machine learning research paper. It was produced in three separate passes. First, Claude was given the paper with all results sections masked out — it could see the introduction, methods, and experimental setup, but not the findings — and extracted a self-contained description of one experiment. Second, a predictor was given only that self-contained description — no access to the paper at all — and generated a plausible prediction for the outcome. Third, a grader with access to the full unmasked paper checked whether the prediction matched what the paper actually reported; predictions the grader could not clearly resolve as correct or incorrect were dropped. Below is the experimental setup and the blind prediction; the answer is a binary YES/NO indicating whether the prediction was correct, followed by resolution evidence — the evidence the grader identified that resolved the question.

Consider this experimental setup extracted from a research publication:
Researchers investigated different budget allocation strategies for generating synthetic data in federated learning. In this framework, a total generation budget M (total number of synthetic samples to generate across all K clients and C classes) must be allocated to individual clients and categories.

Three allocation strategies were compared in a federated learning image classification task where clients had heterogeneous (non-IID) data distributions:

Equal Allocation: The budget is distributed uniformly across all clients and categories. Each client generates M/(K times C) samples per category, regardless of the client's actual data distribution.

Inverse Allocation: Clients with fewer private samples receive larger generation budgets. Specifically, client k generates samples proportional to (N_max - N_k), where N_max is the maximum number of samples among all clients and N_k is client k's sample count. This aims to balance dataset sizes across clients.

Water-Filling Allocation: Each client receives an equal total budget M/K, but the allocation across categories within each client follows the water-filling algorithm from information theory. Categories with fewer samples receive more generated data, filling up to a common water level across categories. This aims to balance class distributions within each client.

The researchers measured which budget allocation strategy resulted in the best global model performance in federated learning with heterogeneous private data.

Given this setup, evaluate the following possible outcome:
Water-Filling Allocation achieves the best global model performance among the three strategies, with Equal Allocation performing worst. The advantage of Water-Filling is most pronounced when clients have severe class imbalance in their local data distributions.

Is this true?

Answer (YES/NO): NO